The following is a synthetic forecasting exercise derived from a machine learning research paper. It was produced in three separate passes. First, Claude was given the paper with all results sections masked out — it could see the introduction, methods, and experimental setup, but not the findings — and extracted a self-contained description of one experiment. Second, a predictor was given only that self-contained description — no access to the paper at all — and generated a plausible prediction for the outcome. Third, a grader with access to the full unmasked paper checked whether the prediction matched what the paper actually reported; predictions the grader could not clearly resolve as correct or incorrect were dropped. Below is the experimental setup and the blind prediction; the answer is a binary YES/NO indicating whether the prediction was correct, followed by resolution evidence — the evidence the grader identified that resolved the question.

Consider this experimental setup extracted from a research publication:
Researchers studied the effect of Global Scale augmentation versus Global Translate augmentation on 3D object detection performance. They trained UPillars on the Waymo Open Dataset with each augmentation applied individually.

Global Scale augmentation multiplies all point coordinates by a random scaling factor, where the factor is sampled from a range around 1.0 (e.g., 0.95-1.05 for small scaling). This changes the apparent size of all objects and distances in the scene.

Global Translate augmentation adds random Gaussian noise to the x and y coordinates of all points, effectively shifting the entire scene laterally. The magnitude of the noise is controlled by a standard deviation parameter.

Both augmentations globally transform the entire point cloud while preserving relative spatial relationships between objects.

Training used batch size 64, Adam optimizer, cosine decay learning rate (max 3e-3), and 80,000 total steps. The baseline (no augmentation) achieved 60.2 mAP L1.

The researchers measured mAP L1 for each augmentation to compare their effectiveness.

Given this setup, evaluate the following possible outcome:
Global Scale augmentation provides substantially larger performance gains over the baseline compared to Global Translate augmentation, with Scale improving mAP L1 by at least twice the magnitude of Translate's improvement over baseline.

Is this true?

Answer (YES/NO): NO